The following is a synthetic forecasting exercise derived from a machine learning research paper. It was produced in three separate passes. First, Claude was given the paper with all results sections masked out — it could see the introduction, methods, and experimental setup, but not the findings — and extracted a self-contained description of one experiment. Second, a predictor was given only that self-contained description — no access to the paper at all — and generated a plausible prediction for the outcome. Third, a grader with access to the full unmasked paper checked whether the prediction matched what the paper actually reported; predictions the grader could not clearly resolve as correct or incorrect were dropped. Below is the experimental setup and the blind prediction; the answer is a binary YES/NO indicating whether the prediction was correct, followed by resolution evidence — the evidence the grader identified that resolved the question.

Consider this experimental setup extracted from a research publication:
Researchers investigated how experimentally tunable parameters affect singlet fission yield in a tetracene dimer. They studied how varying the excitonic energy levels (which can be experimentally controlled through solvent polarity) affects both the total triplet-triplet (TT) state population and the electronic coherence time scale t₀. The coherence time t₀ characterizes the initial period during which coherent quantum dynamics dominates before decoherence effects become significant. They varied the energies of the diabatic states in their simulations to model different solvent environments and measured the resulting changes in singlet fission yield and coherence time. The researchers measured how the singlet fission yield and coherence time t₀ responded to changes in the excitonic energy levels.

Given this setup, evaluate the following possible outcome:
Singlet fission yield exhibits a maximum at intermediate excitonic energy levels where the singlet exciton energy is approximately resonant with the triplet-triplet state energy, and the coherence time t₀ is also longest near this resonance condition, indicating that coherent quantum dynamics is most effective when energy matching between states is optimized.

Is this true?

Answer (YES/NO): NO